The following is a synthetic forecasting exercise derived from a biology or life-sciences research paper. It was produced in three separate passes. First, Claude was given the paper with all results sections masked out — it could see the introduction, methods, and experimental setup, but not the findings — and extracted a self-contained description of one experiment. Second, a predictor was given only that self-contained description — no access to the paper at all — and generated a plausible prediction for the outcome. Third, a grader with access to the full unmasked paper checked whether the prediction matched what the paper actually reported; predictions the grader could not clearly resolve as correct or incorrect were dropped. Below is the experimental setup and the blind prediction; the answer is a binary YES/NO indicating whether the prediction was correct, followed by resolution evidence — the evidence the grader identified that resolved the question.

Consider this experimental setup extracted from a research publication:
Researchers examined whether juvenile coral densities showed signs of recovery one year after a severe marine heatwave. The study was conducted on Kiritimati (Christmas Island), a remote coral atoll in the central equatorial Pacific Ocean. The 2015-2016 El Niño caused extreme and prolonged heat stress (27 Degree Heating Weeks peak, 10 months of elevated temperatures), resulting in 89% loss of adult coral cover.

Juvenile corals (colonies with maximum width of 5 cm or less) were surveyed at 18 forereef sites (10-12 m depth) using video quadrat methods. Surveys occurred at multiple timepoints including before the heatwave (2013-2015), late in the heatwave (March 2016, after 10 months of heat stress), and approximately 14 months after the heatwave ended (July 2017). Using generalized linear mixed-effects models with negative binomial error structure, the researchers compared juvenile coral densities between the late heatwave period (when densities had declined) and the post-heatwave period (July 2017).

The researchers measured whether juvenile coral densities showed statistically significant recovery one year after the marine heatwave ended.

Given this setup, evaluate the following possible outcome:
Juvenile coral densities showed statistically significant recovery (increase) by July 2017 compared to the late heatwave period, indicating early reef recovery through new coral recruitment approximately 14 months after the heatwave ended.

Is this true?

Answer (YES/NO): NO